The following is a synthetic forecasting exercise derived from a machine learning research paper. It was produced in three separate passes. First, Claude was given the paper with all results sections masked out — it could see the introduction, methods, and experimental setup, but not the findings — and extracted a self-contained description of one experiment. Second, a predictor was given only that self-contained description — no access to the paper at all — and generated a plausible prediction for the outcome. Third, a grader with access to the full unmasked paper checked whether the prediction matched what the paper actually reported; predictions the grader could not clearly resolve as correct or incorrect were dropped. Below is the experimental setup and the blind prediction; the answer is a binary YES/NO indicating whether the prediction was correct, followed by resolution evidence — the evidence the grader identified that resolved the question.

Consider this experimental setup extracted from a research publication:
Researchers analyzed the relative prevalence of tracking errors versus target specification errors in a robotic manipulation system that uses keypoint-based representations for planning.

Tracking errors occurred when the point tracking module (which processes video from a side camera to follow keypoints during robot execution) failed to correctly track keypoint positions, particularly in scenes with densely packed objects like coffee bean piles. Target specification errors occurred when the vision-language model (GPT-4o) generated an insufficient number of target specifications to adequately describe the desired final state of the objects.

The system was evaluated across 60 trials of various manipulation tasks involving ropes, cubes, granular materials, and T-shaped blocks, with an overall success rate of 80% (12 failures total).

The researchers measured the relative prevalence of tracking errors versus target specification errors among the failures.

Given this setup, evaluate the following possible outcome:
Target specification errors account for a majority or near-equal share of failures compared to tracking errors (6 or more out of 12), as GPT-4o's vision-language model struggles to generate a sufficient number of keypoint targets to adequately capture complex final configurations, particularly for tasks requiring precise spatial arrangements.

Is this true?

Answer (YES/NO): NO